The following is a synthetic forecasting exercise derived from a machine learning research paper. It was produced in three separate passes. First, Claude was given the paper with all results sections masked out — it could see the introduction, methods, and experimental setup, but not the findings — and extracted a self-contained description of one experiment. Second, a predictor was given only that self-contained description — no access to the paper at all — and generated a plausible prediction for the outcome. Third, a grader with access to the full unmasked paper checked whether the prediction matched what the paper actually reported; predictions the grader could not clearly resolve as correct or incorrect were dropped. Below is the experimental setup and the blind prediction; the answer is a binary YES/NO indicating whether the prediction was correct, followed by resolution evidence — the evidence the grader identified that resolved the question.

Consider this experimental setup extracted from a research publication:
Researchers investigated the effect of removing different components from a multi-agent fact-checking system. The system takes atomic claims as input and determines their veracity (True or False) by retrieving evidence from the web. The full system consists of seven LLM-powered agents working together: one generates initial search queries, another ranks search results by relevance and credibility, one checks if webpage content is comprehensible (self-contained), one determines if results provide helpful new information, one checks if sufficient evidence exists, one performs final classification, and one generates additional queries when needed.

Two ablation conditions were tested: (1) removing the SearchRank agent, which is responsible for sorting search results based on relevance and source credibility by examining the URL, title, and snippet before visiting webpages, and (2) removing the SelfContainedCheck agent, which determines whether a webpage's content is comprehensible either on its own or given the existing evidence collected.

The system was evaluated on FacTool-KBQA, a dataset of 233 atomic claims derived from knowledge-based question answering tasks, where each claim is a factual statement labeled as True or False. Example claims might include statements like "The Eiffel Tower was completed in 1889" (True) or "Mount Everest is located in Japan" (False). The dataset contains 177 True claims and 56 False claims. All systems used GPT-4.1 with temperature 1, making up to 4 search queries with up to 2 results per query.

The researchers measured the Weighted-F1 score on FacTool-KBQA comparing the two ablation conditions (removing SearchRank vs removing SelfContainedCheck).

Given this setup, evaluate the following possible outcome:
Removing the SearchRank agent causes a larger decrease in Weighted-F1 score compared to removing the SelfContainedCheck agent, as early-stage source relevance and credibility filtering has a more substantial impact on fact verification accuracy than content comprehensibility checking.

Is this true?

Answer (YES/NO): YES